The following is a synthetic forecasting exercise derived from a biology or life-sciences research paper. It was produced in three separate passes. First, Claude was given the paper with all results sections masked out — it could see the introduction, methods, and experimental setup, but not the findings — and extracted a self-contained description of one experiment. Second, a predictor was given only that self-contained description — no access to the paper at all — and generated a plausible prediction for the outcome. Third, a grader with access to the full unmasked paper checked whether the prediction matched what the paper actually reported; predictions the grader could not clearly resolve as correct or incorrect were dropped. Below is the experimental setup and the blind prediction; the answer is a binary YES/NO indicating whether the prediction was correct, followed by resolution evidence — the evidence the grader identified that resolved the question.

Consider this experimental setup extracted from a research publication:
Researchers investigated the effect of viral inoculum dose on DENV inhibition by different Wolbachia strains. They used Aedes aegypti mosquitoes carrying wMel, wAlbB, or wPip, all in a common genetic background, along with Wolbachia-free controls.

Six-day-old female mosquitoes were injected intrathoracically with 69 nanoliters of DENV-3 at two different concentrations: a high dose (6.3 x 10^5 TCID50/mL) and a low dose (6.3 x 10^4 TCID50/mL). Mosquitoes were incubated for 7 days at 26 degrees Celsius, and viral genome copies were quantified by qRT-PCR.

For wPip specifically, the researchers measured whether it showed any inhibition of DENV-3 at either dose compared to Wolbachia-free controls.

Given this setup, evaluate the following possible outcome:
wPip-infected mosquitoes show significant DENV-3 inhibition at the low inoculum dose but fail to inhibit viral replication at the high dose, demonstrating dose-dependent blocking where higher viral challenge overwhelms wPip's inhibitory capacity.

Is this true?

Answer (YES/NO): NO